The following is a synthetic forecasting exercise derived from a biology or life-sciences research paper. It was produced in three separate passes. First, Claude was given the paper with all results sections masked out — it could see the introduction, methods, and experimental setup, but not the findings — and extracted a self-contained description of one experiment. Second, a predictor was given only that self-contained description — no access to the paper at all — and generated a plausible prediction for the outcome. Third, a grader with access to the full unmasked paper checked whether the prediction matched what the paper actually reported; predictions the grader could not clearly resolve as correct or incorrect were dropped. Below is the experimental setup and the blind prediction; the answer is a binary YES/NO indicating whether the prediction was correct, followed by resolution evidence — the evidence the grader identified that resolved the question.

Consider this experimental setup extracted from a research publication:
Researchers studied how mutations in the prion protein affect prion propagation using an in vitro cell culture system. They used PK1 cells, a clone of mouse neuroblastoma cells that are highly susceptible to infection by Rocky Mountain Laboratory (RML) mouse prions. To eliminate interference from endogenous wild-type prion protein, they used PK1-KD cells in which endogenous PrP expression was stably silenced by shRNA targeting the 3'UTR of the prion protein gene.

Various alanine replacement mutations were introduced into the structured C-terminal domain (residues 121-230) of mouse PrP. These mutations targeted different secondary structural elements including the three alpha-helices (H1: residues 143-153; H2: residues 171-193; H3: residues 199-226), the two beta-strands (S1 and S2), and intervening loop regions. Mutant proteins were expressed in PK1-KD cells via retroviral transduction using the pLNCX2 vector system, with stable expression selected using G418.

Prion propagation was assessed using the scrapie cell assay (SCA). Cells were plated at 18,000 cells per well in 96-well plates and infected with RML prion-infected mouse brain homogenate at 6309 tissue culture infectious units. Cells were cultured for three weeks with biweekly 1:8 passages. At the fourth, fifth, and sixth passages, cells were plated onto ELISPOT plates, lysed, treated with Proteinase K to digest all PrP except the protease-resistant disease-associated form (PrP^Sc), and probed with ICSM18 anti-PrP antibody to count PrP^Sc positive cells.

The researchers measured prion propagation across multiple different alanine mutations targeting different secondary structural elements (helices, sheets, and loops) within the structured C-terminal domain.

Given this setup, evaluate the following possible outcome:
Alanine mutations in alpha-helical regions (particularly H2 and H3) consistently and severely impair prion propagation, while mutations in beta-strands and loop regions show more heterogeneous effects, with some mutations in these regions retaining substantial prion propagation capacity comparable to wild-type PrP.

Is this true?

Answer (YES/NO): NO